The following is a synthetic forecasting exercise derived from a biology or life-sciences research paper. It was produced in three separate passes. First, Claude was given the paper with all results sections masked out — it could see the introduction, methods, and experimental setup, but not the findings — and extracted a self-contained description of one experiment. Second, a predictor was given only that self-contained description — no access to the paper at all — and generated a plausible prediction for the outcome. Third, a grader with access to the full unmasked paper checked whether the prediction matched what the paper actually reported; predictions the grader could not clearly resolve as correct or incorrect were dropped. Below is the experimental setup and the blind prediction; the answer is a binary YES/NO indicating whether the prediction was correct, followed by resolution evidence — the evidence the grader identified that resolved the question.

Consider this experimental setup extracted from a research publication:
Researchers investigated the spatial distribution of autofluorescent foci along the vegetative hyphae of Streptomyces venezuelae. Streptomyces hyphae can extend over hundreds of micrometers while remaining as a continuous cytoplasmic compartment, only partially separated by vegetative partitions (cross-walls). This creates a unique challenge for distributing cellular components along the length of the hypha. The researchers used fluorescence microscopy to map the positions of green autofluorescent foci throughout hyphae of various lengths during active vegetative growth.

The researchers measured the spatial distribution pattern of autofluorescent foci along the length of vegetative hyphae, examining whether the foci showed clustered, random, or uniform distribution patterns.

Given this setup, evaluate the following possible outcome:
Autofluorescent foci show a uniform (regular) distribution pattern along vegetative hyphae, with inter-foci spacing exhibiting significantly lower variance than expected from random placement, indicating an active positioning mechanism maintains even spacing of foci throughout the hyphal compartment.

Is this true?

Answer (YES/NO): YES